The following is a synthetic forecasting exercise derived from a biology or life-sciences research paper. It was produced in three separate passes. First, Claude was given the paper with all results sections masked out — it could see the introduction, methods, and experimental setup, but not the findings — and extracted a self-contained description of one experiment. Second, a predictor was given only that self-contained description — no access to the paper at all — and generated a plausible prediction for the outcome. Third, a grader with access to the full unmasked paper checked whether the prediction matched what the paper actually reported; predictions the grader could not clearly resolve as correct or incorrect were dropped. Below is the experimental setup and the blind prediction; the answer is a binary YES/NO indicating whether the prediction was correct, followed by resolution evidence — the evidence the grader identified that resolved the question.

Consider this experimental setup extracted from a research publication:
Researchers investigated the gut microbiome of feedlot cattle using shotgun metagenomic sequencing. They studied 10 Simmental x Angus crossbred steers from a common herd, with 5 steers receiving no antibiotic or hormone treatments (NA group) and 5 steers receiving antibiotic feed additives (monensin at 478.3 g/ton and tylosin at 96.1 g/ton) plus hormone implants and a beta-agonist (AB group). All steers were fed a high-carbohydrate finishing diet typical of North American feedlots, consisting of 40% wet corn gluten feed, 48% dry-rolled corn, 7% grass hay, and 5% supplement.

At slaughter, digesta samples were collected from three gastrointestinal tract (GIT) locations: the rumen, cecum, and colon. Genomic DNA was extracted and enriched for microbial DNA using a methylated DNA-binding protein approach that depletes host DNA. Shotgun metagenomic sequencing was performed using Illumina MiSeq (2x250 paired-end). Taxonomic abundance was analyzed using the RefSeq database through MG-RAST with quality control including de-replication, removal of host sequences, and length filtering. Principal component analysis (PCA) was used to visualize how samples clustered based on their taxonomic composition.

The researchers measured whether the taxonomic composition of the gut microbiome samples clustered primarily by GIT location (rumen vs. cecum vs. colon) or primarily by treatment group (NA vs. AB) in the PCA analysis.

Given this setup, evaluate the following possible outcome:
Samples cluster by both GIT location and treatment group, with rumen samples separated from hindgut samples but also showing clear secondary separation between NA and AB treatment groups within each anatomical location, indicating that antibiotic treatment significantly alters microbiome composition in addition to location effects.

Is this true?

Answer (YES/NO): NO